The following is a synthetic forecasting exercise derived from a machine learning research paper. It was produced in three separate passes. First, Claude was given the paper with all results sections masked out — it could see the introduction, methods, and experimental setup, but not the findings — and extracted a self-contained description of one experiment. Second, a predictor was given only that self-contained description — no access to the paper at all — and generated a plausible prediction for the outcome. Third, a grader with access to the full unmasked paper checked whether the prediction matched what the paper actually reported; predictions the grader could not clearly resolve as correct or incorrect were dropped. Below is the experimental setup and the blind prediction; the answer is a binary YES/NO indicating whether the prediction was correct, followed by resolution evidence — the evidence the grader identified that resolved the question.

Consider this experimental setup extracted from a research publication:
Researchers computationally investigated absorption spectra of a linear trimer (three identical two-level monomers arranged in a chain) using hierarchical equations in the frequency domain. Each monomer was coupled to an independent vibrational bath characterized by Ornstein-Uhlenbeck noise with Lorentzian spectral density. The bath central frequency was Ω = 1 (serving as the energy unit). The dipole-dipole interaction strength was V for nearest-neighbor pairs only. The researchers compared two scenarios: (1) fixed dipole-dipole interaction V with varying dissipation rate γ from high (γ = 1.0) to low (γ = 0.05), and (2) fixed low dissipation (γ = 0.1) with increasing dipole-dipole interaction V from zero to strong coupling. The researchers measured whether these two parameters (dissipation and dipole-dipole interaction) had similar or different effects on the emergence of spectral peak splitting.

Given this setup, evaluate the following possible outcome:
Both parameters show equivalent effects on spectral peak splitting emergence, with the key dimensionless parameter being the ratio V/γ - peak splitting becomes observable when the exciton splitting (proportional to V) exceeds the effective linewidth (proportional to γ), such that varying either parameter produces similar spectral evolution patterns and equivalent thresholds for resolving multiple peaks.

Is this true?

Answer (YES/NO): NO